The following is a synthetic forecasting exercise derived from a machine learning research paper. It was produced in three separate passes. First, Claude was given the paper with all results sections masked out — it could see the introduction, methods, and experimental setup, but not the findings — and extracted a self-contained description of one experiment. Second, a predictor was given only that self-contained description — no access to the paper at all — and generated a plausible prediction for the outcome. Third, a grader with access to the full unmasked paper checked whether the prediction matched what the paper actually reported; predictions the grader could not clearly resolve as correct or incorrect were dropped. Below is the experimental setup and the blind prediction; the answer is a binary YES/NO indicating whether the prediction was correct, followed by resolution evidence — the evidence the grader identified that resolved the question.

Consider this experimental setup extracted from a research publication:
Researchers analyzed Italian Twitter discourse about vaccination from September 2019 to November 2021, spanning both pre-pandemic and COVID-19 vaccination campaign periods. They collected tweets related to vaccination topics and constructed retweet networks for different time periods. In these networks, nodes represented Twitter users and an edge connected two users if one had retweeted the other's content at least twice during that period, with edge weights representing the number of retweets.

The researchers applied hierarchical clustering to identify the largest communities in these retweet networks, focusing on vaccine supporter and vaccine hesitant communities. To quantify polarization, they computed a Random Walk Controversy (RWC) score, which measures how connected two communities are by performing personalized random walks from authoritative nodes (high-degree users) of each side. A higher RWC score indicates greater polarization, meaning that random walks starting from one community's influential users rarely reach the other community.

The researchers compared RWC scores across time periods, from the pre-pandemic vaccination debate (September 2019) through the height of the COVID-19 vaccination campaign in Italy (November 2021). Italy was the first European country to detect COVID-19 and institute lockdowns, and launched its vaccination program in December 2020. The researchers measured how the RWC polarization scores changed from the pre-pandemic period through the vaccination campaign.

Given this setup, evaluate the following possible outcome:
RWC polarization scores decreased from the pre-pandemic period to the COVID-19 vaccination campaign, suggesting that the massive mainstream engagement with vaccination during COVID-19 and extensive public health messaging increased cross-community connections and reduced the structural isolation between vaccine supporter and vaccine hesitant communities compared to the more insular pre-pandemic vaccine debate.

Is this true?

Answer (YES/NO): NO